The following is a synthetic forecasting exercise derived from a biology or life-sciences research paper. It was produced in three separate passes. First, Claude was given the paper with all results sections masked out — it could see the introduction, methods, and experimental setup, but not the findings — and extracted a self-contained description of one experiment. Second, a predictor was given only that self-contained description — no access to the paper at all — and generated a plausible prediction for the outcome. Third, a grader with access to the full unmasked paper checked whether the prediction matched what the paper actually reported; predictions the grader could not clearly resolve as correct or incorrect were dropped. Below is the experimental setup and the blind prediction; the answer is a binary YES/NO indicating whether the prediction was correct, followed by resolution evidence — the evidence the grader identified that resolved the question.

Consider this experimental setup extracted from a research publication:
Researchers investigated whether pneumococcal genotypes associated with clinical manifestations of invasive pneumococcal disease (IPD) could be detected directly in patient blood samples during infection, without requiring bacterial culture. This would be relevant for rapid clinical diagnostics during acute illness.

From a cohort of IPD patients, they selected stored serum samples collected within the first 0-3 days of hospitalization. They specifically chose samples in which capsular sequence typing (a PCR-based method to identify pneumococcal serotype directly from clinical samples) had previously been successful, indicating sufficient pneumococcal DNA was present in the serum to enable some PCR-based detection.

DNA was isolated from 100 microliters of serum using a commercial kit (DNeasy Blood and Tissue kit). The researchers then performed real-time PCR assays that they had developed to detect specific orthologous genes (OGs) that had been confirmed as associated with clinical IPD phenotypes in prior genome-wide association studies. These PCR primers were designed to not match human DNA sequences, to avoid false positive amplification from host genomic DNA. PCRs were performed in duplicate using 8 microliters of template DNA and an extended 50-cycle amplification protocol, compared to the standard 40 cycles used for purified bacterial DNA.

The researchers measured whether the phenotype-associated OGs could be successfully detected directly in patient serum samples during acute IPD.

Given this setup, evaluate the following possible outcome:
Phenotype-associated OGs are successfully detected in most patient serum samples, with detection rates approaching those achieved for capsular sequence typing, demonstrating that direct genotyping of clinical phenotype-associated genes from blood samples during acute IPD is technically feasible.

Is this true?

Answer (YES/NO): NO